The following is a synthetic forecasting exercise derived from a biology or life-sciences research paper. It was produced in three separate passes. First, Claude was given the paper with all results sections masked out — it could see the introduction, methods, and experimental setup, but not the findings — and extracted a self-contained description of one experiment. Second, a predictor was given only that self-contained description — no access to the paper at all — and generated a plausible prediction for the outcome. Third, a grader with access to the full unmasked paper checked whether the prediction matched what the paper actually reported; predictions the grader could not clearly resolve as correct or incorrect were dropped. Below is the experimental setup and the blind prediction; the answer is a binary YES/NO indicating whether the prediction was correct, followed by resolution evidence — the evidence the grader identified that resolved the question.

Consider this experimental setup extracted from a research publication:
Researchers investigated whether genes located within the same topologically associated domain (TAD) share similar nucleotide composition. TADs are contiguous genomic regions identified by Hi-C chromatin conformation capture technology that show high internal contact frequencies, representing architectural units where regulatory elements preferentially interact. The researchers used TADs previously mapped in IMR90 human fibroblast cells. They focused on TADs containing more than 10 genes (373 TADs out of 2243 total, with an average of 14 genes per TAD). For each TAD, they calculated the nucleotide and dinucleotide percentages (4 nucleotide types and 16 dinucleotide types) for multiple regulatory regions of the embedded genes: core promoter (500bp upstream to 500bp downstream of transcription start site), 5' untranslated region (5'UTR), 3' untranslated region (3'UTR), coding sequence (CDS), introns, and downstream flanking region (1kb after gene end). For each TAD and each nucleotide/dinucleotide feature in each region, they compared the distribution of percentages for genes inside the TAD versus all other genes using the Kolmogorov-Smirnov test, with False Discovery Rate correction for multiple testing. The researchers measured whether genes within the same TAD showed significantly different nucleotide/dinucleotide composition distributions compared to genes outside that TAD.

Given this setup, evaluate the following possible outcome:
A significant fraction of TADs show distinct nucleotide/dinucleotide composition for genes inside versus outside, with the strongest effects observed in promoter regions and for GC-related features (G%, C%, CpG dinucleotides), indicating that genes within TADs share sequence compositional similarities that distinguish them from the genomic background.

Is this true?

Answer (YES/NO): NO